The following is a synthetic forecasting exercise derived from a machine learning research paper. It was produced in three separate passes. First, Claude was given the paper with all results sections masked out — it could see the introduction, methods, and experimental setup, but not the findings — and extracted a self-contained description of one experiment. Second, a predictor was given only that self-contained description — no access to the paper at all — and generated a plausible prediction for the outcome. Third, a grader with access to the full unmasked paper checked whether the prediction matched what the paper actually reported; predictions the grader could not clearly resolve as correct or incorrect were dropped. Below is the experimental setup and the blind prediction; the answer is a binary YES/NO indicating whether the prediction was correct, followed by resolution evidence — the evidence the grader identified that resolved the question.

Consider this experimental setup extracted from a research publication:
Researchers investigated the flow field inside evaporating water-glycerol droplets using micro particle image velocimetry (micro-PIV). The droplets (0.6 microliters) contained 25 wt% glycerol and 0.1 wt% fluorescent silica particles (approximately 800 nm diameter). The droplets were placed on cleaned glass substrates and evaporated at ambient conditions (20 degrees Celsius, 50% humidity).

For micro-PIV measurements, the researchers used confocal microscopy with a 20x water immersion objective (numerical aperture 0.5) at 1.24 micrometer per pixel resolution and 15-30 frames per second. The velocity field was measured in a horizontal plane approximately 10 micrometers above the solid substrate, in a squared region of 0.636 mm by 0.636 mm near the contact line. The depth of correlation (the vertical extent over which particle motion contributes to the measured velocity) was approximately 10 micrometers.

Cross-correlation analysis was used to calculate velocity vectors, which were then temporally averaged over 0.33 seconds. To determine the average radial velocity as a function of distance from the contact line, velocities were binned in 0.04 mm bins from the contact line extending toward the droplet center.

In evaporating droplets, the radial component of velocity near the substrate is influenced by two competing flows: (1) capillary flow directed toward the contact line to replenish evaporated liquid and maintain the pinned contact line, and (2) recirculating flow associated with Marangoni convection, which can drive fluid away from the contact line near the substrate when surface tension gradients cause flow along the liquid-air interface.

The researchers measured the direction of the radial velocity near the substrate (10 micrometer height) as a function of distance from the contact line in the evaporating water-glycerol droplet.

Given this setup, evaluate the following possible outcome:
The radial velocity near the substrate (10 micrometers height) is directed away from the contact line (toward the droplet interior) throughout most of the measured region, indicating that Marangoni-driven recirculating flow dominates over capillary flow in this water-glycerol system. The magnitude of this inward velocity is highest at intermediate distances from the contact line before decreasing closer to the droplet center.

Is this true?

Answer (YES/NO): NO